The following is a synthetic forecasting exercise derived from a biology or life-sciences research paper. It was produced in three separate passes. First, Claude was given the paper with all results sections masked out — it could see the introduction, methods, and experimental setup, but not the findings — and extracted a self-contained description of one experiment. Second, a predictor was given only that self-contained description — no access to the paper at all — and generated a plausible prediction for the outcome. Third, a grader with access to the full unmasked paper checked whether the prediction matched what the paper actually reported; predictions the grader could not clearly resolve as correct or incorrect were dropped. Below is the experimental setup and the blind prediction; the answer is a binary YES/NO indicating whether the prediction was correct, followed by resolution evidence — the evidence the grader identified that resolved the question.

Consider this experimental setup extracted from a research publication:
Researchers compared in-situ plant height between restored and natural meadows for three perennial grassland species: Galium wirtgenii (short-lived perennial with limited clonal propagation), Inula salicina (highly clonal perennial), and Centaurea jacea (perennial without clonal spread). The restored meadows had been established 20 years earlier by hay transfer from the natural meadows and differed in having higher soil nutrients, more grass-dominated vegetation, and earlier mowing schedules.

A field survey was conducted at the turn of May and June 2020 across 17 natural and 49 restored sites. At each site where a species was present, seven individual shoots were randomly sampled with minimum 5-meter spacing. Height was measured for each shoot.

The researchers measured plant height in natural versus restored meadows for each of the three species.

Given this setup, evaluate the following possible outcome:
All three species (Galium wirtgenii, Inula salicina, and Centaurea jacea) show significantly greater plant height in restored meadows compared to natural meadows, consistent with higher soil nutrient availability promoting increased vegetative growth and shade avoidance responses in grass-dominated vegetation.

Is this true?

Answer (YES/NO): NO